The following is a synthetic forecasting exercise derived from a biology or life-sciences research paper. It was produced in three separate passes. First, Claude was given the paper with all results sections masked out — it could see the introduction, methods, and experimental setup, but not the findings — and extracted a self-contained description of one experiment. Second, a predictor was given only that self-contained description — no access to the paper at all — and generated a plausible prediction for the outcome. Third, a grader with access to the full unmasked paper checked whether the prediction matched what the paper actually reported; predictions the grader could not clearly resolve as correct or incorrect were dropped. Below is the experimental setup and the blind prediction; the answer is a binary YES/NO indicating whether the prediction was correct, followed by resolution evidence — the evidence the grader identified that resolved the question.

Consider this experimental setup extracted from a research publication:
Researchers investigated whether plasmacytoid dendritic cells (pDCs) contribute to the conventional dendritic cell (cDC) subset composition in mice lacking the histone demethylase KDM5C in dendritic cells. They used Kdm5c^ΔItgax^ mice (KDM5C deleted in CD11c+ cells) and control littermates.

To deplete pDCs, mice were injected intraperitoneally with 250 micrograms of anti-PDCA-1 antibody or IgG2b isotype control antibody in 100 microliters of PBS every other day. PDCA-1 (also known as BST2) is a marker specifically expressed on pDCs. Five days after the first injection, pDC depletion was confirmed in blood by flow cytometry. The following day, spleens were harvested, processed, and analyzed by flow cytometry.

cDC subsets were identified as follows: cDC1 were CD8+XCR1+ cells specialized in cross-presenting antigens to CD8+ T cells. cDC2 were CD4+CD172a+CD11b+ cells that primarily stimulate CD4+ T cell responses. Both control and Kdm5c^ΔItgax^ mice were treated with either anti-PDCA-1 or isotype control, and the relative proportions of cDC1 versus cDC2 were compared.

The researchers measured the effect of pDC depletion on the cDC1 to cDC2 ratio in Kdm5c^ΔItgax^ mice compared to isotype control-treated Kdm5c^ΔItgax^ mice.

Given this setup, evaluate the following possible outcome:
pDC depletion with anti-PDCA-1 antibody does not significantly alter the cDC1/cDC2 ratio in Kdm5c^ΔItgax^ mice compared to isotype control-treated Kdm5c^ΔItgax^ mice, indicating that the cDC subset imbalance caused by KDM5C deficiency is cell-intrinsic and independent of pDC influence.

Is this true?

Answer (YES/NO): NO